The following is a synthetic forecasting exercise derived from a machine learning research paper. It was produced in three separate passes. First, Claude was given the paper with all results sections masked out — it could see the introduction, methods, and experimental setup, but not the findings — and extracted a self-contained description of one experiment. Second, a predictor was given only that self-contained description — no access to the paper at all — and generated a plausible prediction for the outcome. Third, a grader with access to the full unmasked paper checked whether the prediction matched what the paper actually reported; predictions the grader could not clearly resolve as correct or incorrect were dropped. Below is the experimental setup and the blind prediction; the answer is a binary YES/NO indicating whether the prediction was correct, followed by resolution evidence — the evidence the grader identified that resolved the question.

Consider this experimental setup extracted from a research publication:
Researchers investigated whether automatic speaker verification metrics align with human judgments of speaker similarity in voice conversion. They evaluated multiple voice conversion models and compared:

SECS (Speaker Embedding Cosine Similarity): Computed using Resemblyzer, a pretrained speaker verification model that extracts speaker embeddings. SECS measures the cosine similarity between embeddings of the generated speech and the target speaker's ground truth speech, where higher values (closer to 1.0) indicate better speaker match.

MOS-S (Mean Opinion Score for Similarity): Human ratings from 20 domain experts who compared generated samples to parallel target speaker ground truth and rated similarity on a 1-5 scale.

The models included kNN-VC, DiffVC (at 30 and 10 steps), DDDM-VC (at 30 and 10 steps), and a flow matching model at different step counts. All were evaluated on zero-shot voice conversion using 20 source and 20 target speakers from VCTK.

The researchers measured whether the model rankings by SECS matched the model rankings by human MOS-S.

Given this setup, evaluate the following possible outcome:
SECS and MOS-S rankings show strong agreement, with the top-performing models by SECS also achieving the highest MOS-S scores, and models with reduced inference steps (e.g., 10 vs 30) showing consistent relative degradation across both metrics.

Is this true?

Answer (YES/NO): NO